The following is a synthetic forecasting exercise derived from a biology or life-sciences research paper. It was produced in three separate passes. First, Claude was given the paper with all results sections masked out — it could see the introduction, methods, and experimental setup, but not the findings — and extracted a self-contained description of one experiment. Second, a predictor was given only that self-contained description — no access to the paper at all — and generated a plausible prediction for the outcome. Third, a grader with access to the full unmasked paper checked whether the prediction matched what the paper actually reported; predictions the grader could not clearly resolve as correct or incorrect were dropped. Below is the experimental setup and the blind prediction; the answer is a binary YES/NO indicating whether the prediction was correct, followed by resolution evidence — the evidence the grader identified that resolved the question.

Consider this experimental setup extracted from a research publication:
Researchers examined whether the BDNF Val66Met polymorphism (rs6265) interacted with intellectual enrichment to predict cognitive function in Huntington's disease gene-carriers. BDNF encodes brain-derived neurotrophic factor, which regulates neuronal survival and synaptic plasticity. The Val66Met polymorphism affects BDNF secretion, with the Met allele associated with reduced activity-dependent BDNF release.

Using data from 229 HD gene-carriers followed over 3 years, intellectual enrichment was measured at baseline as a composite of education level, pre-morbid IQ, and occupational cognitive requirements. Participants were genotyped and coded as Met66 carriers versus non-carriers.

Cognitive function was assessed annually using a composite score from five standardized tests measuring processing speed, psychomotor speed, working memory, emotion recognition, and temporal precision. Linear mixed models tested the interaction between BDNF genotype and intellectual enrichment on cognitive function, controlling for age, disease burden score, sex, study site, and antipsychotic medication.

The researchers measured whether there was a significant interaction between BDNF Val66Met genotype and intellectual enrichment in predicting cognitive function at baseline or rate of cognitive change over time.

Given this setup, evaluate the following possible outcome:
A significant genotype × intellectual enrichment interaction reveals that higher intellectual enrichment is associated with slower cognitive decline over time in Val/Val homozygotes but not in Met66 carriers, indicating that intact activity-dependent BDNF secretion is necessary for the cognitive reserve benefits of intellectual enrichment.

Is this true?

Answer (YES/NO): NO